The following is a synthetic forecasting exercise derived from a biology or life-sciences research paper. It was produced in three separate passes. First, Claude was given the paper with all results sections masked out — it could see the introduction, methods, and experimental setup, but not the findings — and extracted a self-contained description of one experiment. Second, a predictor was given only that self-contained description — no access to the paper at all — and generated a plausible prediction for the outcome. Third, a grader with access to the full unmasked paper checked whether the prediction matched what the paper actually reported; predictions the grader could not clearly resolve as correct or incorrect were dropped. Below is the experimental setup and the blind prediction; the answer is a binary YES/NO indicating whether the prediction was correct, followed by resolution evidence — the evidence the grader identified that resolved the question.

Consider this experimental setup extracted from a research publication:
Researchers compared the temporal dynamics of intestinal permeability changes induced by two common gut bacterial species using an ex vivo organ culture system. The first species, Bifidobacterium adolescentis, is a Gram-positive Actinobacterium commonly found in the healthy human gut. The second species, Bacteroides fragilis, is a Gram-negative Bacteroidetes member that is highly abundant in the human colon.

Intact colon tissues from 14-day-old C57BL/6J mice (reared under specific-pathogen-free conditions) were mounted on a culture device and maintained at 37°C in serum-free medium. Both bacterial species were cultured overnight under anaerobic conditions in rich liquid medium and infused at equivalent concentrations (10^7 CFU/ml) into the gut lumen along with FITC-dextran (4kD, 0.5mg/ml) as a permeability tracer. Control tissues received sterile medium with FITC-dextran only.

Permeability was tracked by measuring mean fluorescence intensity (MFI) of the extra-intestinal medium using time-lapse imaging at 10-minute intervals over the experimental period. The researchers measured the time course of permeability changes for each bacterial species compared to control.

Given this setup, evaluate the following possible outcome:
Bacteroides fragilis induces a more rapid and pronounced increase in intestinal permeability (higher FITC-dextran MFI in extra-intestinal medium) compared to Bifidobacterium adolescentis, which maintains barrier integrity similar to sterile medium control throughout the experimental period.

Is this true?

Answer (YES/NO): NO